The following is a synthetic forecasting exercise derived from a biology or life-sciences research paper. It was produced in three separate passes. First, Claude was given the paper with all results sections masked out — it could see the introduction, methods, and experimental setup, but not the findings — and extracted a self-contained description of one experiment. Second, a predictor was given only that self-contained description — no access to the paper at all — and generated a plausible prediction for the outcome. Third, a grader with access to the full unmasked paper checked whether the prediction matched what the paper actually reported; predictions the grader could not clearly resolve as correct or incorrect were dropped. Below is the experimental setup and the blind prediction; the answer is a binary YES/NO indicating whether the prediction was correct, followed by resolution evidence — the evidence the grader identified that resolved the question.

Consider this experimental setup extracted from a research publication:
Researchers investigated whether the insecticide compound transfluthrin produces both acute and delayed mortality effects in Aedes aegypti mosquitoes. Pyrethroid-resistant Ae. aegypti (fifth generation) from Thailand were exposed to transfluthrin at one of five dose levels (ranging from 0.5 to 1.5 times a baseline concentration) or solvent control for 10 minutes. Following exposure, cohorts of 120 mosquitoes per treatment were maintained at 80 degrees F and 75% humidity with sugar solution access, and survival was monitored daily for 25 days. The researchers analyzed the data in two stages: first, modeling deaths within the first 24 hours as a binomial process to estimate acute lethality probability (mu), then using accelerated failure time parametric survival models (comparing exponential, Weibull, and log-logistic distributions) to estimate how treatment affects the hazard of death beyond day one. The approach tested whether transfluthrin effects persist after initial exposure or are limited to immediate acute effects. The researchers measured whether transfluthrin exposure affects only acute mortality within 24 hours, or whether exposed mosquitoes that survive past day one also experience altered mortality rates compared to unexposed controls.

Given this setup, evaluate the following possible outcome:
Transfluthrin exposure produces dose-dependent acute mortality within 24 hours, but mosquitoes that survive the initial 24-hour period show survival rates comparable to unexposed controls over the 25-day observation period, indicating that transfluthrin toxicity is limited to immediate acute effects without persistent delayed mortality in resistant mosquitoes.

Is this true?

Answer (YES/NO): NO